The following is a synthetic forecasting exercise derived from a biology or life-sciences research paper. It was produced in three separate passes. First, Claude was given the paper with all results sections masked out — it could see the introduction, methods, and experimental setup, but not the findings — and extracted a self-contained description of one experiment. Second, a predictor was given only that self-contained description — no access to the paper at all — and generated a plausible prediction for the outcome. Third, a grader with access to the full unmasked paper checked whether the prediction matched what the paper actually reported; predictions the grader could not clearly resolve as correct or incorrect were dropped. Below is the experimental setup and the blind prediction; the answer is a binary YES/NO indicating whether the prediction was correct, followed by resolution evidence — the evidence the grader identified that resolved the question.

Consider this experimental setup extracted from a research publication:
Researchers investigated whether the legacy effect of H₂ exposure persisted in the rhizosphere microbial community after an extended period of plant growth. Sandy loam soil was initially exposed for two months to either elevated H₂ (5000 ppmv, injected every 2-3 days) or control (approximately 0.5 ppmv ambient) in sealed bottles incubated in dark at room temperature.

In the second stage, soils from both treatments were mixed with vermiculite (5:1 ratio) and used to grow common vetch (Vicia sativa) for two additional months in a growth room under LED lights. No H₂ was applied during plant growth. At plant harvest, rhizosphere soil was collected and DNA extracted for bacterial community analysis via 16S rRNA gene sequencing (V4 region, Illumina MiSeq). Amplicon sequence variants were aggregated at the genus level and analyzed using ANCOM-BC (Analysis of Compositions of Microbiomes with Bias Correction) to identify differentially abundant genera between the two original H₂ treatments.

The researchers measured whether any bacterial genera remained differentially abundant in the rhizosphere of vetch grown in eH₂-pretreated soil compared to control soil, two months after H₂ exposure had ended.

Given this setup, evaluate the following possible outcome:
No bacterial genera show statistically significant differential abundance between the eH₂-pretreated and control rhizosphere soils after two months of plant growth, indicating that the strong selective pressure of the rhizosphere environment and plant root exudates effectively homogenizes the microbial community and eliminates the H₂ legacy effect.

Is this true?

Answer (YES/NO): YES